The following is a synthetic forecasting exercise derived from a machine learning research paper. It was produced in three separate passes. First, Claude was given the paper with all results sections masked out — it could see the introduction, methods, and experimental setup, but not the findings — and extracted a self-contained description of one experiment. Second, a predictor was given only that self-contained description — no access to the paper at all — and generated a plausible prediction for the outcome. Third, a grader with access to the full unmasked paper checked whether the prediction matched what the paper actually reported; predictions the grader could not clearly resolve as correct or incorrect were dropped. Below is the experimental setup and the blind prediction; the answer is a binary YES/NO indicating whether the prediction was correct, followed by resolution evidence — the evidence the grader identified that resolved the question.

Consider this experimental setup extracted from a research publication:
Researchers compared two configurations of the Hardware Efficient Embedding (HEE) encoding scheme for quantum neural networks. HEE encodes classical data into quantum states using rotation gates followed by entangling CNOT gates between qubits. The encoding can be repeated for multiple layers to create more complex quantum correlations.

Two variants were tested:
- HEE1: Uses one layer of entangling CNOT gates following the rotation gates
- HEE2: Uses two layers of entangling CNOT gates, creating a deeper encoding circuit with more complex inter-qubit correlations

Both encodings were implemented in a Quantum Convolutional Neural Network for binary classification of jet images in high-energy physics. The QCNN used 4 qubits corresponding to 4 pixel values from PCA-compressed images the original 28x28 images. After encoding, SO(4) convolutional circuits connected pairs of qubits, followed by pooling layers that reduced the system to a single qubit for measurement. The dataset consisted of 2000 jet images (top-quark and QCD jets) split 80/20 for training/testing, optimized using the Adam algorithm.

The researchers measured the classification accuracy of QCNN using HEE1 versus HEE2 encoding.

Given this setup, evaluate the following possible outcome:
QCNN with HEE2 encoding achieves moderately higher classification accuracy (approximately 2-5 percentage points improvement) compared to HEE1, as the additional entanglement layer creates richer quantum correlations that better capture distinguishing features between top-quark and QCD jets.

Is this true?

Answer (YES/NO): NO